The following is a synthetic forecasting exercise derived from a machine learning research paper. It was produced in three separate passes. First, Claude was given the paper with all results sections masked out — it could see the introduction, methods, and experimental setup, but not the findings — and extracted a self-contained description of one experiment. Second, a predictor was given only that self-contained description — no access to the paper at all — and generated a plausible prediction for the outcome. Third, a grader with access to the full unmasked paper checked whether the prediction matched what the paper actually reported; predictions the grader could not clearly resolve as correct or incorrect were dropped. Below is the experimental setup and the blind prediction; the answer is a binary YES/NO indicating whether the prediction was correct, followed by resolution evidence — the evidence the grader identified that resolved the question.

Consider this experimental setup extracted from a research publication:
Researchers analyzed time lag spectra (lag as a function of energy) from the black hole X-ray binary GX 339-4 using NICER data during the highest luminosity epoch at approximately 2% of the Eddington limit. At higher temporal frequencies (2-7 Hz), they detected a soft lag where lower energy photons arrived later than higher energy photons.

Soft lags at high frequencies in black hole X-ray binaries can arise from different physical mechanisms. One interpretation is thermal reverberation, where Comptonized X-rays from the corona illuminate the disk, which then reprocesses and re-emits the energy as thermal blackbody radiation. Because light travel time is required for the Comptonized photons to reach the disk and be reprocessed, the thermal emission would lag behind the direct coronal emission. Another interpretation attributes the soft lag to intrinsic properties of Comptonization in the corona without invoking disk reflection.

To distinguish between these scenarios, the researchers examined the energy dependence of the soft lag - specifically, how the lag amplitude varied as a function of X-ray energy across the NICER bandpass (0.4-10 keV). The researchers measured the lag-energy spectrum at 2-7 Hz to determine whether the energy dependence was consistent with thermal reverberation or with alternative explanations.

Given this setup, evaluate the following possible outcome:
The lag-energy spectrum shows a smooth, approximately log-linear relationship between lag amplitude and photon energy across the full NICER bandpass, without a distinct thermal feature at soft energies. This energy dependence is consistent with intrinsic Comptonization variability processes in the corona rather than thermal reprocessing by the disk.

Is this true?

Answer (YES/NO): NO